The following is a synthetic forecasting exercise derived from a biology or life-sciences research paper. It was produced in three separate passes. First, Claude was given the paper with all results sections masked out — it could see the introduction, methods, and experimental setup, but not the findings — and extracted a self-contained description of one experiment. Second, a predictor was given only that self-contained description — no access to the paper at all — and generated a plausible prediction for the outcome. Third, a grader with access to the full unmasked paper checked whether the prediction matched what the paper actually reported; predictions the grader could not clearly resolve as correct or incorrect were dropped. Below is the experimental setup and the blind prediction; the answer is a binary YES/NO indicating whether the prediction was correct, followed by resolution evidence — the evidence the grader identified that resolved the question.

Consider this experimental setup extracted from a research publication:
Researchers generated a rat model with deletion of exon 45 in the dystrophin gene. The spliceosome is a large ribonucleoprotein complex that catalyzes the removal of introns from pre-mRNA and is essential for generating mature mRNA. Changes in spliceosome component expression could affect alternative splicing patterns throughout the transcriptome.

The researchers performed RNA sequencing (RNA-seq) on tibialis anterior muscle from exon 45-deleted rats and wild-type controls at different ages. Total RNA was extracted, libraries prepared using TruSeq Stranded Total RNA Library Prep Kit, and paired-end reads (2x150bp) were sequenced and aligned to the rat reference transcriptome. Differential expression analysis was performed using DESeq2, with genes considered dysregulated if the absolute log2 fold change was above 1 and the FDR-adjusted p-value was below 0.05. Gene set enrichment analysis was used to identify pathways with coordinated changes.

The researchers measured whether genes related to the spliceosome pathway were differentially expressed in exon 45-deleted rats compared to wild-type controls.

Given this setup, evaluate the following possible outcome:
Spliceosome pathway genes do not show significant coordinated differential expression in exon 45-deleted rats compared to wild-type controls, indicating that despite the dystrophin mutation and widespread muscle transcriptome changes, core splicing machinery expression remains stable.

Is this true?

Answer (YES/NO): NO